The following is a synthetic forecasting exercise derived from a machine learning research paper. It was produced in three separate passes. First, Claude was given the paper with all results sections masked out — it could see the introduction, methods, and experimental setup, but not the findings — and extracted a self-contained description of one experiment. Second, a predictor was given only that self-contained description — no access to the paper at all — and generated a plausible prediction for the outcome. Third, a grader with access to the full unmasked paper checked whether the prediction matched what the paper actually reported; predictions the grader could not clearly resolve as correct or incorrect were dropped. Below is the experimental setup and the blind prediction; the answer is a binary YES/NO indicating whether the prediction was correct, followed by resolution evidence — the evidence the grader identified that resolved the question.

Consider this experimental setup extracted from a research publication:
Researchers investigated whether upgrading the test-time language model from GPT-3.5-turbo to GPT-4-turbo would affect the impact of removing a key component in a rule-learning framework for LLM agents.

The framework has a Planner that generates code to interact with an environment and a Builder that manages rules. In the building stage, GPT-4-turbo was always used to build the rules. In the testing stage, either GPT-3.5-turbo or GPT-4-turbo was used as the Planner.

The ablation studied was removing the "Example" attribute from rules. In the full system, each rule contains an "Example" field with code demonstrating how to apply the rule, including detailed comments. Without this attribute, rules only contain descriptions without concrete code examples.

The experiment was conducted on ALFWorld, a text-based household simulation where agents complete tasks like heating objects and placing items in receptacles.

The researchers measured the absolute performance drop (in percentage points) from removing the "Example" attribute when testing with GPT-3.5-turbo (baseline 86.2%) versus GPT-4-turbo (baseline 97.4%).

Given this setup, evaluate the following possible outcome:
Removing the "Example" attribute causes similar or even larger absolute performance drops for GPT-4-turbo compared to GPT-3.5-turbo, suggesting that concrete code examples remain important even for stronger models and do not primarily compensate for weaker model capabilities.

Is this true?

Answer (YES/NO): NO